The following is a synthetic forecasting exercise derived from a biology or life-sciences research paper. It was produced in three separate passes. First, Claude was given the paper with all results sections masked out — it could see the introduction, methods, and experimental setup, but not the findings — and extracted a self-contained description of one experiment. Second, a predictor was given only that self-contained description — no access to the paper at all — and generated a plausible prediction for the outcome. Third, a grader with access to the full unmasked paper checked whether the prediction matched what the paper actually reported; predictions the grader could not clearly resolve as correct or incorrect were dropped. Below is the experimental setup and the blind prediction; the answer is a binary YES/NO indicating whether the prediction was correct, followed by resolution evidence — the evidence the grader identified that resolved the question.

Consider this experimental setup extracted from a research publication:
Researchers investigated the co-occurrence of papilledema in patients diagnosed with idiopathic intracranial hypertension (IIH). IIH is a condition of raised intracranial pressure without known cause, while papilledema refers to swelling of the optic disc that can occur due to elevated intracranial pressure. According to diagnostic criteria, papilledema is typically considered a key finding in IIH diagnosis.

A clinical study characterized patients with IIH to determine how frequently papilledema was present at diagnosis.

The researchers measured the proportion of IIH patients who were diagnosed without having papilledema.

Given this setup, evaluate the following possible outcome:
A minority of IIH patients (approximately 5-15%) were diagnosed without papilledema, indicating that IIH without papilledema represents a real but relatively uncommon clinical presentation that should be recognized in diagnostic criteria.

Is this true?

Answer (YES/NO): YES